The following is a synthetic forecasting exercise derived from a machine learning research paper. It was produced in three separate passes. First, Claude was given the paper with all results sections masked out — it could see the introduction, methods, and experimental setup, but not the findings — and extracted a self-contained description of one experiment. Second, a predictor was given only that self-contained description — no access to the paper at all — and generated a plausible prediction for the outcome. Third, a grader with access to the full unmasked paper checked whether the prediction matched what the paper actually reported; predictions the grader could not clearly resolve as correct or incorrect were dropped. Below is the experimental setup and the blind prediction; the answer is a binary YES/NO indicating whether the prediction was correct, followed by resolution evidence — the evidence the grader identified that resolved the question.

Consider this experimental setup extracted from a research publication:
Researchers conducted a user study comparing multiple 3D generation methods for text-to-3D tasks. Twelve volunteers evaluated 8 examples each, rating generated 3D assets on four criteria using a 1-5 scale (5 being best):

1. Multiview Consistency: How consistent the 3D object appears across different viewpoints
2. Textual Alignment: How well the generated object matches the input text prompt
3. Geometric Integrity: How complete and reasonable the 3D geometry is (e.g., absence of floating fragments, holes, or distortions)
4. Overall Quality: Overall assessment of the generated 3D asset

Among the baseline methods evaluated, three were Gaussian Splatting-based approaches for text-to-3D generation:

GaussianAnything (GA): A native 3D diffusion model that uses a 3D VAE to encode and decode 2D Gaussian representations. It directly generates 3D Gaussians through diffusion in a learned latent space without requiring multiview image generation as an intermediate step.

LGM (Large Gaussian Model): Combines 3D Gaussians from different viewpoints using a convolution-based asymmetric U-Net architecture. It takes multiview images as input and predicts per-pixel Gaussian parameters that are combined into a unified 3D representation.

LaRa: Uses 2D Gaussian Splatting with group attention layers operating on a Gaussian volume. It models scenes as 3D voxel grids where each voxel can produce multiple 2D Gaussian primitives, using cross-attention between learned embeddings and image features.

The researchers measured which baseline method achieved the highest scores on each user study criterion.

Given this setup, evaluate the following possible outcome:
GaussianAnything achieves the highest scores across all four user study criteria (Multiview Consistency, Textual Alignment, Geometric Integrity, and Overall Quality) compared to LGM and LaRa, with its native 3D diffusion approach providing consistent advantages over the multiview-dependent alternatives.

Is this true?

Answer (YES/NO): NO